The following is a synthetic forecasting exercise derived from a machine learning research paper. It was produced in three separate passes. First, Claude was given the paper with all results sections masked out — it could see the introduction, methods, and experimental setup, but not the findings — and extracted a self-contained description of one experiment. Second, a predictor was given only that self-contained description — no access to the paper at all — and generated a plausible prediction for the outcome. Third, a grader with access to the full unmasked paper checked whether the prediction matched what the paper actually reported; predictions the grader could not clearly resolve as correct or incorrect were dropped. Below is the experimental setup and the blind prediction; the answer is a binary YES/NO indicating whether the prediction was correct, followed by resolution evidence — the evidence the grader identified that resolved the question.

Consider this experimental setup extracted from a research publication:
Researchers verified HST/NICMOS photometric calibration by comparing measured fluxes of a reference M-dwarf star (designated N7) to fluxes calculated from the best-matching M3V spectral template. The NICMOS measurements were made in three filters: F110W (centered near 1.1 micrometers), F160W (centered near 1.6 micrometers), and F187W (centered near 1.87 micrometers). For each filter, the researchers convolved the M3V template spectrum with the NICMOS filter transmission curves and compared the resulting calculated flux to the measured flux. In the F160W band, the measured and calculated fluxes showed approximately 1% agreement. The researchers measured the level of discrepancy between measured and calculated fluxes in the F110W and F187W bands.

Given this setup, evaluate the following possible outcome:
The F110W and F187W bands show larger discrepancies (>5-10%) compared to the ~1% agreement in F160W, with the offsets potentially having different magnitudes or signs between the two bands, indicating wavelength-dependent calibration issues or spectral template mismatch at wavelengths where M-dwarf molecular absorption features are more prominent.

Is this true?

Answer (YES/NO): YES